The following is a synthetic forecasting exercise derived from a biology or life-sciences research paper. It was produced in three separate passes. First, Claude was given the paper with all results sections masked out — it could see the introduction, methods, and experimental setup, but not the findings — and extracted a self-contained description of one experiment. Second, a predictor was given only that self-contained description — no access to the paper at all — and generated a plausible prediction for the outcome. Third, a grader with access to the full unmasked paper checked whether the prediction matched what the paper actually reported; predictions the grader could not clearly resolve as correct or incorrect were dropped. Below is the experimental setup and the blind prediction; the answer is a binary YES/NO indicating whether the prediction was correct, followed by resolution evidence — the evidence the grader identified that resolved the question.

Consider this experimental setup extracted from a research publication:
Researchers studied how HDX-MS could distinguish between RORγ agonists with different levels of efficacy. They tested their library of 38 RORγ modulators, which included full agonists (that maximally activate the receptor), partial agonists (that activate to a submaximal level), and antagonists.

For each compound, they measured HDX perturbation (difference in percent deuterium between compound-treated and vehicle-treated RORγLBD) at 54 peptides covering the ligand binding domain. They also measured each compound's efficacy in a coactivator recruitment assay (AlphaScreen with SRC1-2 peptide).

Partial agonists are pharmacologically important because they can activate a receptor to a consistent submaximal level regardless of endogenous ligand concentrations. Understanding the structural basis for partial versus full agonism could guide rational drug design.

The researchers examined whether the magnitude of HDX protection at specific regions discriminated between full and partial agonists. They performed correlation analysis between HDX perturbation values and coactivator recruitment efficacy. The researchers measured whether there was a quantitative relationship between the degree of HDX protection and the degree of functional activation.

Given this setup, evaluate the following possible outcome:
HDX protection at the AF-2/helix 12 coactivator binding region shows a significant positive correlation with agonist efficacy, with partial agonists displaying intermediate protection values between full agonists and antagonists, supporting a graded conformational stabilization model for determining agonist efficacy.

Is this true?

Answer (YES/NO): YES